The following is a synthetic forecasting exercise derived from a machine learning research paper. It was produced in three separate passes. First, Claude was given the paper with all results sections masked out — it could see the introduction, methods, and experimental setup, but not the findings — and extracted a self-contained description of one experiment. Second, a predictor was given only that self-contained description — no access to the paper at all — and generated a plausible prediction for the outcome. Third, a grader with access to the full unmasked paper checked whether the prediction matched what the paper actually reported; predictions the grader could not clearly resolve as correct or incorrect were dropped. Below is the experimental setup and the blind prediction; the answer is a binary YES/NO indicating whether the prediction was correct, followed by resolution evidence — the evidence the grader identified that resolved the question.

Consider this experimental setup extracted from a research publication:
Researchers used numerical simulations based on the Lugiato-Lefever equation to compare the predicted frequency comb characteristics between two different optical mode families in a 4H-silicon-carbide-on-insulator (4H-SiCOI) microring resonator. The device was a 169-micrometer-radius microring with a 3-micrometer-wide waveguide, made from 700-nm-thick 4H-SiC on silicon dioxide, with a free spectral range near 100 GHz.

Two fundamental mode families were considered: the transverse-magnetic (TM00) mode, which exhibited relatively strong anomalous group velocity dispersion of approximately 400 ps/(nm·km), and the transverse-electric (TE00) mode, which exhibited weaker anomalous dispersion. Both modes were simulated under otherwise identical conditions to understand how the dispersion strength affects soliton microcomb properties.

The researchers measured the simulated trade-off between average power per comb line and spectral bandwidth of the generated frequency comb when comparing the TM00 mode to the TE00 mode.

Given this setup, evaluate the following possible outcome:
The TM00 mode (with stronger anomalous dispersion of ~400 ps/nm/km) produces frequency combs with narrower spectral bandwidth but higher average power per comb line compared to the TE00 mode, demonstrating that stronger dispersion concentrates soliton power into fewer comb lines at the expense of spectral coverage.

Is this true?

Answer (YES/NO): YES